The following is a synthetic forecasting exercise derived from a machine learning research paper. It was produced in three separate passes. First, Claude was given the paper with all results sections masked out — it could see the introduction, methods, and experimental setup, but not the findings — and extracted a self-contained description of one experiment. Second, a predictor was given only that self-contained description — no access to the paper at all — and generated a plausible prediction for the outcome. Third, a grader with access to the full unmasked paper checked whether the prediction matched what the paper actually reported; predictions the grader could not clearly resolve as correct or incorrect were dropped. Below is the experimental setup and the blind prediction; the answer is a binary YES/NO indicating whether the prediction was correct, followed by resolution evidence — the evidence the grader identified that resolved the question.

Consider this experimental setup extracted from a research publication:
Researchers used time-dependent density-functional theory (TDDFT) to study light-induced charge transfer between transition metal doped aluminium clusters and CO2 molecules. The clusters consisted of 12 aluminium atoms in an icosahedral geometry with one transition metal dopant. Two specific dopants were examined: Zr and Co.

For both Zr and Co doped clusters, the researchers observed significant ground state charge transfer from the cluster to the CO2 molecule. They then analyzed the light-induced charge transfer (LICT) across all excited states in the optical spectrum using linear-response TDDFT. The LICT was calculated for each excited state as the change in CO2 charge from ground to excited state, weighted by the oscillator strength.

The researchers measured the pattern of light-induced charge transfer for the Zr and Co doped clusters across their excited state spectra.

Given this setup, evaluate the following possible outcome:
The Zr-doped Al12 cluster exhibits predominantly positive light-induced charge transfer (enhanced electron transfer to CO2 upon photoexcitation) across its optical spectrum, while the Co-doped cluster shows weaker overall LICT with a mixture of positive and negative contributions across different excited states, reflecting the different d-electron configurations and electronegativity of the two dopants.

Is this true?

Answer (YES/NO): NO